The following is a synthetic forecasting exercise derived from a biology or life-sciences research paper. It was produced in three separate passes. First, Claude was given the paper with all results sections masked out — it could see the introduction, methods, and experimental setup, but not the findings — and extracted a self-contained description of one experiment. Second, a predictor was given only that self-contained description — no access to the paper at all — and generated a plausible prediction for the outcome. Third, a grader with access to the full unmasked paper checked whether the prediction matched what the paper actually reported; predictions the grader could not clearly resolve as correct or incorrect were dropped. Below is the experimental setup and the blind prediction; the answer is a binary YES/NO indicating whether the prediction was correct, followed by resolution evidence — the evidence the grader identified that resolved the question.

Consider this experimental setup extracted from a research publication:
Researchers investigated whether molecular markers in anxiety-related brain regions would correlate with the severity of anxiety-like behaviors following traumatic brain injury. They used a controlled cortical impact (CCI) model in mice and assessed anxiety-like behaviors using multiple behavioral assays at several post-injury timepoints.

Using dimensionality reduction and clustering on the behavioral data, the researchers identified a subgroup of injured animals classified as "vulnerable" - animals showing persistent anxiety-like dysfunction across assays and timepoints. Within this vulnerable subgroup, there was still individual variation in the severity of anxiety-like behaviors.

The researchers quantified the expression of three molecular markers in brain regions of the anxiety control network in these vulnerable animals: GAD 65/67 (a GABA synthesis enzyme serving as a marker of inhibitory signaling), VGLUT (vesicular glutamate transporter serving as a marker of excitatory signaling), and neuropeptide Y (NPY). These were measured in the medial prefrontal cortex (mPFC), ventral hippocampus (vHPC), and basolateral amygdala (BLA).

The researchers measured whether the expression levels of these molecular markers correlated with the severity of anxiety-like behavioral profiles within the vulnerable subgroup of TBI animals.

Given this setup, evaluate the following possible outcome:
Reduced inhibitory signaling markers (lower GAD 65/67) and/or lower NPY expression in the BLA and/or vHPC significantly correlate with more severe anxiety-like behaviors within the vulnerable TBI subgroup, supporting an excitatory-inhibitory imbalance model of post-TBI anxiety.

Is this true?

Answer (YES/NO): NO